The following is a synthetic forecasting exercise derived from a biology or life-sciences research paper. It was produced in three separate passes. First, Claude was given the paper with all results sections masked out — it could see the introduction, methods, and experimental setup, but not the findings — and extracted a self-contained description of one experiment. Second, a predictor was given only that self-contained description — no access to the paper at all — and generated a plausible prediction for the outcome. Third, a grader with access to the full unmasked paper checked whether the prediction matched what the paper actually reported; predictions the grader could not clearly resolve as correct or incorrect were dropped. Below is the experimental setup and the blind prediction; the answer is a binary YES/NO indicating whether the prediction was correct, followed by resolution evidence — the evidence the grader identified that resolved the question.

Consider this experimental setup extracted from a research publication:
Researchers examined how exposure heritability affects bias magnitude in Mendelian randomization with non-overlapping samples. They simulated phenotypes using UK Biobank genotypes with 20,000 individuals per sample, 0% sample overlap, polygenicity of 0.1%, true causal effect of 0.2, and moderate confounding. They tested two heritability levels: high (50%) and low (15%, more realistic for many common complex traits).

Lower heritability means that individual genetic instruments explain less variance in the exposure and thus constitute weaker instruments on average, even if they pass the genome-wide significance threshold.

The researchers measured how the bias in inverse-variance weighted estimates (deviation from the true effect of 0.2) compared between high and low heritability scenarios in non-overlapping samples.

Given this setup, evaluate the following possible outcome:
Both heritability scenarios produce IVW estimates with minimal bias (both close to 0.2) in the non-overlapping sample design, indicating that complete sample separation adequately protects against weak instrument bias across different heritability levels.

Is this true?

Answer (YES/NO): NO